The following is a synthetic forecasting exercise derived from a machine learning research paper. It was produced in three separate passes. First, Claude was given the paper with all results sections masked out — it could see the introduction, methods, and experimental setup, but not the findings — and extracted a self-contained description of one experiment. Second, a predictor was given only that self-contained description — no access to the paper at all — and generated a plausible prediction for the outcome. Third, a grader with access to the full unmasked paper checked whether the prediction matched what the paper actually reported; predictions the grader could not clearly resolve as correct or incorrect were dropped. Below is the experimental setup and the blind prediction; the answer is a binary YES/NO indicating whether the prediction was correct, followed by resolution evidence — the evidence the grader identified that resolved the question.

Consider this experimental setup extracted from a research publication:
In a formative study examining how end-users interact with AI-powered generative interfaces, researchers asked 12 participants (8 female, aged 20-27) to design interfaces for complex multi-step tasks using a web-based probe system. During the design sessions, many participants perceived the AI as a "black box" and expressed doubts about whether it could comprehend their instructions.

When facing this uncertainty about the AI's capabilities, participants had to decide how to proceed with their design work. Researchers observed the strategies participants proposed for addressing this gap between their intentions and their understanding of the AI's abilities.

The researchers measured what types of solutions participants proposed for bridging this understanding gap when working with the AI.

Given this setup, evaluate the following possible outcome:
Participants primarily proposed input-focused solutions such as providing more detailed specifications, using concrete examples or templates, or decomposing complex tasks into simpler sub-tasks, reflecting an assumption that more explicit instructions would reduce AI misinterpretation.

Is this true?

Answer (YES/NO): NO